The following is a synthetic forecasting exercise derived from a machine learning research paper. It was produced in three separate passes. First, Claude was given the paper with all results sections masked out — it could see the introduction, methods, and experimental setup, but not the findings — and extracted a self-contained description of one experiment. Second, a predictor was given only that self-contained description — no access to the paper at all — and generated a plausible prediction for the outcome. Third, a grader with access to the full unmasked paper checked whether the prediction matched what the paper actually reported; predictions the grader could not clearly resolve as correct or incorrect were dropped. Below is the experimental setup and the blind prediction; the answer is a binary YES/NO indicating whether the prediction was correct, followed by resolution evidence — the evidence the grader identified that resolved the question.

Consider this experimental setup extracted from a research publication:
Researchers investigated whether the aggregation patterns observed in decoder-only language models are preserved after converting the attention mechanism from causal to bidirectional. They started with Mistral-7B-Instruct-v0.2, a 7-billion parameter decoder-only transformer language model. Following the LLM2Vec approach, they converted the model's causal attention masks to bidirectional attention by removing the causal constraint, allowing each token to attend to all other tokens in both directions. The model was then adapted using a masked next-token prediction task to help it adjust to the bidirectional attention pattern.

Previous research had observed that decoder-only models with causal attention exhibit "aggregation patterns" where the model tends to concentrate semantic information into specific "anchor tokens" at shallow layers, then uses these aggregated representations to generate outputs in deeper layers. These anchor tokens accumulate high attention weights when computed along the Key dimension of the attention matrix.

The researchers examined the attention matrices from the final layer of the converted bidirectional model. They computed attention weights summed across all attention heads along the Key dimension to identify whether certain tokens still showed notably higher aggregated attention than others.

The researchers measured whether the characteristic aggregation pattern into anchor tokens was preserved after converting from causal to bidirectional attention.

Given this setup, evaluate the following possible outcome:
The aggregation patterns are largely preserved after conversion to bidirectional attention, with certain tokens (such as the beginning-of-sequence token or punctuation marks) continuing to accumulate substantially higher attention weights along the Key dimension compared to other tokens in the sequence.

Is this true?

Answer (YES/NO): YES